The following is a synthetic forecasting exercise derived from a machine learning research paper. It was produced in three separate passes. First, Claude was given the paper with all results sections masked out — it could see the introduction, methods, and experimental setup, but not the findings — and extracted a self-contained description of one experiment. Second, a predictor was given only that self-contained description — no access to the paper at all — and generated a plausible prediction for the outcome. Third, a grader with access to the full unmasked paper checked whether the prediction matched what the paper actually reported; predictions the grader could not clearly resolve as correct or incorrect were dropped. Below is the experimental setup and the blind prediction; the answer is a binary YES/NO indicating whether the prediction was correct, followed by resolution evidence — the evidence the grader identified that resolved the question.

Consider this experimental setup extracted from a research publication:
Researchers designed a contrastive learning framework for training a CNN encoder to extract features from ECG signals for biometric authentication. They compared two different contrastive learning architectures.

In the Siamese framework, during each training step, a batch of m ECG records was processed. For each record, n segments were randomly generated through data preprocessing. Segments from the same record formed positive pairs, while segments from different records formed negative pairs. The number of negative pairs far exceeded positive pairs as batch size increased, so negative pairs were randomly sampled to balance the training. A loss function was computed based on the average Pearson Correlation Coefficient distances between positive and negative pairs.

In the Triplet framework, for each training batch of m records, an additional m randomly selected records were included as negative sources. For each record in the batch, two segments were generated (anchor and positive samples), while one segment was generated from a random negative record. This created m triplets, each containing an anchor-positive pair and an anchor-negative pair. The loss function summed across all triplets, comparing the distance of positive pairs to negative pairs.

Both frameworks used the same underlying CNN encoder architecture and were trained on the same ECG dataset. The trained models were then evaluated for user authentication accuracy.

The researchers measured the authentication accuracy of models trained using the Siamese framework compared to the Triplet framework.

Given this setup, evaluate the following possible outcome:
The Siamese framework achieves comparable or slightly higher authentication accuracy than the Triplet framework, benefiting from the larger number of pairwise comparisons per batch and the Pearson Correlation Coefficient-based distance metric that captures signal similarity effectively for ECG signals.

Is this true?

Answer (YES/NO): NO